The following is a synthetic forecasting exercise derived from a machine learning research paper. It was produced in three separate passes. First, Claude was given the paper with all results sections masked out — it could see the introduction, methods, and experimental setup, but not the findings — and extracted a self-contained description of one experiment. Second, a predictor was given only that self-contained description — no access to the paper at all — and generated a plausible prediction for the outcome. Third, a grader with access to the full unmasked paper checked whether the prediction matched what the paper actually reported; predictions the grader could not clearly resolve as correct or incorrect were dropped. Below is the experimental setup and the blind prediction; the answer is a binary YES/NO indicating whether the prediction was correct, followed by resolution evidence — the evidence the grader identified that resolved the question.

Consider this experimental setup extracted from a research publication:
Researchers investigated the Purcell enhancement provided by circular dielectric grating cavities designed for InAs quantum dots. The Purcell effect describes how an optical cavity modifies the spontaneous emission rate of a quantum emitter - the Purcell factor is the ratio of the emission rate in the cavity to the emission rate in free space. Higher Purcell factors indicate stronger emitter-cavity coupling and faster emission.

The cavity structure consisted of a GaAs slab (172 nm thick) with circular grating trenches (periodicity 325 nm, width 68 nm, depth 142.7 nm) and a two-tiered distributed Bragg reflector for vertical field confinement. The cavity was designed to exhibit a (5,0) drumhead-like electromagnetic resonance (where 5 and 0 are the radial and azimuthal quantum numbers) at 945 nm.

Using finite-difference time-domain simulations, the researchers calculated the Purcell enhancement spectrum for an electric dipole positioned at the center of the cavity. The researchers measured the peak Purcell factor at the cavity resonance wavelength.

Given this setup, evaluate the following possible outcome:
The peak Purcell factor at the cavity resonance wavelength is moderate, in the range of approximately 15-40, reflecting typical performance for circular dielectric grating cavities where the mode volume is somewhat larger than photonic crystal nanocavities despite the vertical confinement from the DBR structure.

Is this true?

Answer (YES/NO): NO